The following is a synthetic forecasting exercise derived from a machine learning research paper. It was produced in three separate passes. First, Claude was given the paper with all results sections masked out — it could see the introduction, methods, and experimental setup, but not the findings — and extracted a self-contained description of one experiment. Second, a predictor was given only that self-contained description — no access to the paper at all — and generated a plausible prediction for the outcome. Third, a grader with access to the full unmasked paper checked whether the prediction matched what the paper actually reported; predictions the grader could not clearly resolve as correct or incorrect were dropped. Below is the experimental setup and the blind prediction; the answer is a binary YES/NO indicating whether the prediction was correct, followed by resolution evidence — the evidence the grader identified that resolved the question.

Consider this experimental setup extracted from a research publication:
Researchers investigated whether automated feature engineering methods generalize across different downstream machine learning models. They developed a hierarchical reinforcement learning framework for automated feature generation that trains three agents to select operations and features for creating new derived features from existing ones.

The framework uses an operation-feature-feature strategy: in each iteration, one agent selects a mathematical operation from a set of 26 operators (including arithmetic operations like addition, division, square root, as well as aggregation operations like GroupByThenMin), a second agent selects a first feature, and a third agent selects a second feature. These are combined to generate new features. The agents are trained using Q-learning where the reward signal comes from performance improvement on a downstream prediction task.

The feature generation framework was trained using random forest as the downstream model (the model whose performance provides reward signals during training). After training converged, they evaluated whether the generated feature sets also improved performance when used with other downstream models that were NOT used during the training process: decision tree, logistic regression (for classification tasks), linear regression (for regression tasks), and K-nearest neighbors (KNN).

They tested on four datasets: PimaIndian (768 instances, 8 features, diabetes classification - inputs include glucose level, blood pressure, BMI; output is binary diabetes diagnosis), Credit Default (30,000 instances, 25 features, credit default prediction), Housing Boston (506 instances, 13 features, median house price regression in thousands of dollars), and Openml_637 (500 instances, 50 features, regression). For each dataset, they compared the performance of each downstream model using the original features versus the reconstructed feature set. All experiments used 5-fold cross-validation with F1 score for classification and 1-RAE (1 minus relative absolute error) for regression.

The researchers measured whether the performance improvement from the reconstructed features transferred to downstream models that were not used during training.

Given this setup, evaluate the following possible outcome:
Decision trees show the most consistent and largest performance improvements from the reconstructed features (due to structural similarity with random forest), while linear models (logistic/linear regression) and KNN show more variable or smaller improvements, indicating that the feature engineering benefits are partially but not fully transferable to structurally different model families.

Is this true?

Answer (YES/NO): NO